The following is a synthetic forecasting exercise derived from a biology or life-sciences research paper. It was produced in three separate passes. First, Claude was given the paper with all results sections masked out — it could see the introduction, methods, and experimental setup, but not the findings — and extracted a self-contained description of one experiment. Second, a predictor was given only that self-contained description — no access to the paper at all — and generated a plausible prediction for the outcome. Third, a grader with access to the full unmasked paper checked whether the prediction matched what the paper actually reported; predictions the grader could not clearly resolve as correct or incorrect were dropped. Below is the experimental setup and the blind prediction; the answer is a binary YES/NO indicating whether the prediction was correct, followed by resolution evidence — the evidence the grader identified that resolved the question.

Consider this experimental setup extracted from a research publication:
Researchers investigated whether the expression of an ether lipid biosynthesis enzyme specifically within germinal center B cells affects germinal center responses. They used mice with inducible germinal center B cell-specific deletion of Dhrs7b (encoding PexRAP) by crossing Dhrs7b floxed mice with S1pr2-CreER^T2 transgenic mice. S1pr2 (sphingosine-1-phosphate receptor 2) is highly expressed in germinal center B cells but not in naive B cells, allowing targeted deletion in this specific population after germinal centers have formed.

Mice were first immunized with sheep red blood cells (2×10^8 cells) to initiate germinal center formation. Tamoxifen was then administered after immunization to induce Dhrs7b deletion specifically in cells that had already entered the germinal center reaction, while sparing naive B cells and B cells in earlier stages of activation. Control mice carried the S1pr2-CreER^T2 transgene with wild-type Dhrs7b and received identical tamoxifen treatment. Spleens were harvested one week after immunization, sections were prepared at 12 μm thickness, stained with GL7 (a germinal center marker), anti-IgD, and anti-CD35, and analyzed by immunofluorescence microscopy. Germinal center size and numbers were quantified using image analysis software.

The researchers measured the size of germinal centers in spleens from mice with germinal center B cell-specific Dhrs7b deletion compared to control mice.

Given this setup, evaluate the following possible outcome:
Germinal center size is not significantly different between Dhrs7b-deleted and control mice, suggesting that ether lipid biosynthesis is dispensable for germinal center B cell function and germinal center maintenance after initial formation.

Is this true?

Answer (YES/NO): NO